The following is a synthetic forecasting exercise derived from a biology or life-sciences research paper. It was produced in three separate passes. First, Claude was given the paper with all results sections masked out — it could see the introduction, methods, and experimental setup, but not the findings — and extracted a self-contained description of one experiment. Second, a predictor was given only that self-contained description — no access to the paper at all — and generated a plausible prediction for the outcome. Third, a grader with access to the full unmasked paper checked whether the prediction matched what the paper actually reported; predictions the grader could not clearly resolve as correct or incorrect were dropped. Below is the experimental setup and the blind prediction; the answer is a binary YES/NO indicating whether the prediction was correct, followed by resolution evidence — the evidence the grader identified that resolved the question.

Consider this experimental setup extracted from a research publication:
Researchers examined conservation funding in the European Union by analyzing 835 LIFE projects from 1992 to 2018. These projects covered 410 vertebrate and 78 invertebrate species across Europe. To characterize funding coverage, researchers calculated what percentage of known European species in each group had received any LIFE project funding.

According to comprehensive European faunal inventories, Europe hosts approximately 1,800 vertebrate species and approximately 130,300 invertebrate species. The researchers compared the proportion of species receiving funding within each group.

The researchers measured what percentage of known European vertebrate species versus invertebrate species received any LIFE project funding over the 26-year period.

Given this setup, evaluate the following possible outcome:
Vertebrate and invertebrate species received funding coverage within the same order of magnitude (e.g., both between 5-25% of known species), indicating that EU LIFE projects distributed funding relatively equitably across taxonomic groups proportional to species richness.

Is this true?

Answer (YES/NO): NO